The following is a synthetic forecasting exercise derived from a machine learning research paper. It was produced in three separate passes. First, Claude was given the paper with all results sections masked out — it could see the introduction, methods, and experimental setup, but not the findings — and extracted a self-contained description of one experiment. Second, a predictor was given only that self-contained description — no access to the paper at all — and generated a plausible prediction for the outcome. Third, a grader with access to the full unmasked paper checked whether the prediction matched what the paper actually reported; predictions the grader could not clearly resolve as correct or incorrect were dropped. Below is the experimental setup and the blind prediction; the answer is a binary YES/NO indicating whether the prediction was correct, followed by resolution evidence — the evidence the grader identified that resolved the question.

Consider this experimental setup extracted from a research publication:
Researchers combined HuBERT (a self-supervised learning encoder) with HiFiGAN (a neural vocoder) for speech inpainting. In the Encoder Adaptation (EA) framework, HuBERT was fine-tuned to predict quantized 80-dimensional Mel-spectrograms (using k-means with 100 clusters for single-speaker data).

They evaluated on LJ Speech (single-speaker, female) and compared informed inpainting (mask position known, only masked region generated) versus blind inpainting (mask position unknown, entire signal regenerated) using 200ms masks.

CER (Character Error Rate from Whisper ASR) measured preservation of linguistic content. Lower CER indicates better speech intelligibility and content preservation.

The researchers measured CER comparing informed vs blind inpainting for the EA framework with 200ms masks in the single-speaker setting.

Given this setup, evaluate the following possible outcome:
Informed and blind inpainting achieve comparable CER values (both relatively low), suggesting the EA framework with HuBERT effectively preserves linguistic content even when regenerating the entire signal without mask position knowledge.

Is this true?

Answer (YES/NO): NO